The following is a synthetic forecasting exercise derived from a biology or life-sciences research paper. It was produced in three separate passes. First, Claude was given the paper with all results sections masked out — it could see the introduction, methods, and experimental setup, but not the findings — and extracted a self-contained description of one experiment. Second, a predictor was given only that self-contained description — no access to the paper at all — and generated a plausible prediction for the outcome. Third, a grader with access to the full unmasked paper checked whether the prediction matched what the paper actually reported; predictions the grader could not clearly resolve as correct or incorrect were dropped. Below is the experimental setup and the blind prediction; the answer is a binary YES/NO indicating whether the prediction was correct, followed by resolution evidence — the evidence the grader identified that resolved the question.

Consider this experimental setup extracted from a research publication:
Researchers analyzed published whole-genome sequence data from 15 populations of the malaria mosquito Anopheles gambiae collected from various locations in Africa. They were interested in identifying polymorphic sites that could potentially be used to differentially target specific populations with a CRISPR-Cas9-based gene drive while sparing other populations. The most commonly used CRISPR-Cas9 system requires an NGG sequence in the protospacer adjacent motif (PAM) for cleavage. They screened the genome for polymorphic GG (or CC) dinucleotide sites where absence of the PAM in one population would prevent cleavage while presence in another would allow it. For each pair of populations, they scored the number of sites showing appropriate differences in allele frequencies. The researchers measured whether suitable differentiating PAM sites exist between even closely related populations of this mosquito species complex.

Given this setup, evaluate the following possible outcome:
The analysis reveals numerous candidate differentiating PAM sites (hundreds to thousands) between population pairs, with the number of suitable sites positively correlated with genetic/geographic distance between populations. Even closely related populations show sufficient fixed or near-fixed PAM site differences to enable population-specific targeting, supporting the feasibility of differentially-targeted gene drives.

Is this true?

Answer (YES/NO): YES